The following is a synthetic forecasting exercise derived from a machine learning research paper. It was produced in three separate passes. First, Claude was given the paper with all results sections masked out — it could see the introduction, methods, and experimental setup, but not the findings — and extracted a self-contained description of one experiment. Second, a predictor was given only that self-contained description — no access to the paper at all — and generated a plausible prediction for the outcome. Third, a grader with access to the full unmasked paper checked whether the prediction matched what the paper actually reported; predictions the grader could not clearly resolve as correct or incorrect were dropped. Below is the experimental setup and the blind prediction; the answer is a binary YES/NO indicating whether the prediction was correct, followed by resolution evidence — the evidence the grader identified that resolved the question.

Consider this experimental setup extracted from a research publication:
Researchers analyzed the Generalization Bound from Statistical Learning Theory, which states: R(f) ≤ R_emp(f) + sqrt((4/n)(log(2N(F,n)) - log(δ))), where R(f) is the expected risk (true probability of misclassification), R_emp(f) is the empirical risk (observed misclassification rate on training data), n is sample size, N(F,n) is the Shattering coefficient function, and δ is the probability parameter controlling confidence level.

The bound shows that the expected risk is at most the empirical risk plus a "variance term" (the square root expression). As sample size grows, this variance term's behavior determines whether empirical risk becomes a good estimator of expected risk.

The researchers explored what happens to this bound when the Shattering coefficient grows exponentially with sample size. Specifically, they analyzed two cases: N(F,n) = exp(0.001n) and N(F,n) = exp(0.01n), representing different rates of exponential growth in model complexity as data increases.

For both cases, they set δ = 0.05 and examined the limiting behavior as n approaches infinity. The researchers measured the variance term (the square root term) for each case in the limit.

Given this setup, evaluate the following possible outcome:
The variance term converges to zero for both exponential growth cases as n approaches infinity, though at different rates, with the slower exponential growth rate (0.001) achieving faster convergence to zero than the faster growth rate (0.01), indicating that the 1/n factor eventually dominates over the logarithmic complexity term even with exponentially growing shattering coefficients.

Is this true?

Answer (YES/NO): NO